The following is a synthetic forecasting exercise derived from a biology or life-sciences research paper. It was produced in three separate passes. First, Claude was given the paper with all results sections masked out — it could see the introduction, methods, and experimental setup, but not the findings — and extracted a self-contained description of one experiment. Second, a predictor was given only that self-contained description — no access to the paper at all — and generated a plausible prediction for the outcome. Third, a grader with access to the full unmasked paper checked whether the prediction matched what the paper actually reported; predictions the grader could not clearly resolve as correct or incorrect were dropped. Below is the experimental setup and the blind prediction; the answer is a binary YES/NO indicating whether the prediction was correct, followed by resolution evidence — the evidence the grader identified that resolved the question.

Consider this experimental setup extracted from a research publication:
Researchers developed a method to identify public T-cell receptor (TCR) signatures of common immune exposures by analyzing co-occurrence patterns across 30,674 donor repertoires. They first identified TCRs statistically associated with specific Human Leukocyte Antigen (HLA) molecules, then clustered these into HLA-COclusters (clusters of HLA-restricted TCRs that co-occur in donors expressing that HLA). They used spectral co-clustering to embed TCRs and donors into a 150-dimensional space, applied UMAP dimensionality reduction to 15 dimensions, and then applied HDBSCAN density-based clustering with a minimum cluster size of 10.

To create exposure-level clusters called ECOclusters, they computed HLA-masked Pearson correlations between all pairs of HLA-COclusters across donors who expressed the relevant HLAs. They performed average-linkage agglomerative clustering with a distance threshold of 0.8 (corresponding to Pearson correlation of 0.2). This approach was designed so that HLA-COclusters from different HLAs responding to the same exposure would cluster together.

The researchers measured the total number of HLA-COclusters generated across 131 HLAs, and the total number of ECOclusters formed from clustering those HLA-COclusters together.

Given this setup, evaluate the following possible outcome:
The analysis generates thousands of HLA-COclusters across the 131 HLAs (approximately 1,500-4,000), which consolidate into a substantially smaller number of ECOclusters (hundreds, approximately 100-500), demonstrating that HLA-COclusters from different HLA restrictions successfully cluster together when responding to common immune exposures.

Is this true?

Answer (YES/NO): NO